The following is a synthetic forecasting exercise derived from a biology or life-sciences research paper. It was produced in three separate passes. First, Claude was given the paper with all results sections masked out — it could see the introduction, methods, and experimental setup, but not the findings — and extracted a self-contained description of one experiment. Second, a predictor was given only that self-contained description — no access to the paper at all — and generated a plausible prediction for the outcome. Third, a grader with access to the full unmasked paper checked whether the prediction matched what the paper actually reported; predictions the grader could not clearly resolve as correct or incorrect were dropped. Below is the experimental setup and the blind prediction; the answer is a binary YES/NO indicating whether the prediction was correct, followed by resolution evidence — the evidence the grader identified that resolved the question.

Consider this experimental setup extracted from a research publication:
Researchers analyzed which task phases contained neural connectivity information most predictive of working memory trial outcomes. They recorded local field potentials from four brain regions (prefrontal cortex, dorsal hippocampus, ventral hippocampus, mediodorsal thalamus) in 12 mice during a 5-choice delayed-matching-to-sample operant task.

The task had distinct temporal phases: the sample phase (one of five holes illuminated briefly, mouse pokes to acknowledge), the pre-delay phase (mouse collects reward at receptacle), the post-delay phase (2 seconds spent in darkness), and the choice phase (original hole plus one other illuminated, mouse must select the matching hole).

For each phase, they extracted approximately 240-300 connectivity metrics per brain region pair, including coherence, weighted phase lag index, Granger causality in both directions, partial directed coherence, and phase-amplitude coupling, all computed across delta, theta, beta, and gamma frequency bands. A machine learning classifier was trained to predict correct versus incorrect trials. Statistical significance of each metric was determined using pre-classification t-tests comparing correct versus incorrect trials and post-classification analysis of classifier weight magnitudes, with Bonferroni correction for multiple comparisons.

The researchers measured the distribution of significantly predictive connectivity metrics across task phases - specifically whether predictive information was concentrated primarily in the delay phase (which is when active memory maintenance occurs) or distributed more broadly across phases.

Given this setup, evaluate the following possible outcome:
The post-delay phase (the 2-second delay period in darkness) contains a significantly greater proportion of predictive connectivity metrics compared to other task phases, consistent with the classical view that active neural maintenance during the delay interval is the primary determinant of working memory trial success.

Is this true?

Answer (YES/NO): NO